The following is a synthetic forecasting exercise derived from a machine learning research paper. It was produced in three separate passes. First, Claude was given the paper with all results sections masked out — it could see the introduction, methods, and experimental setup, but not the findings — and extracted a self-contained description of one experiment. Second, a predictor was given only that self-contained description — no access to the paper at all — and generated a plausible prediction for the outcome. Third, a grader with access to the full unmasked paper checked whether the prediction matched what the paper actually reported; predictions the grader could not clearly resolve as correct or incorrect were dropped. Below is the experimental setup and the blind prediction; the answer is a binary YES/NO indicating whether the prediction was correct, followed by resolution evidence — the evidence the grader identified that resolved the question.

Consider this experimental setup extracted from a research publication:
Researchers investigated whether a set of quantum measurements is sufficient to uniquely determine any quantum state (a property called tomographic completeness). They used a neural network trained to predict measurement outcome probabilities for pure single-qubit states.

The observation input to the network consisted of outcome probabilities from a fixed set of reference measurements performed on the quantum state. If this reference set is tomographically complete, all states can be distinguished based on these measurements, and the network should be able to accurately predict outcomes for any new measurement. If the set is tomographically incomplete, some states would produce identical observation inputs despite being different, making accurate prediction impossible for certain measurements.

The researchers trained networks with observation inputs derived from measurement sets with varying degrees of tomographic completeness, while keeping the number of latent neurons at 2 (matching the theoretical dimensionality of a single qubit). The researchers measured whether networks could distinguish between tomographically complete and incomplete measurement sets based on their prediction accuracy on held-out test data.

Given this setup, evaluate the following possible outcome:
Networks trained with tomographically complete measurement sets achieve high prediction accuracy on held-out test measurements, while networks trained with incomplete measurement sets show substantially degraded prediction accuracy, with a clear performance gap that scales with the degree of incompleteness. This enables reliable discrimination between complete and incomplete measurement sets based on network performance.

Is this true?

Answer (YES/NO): YES